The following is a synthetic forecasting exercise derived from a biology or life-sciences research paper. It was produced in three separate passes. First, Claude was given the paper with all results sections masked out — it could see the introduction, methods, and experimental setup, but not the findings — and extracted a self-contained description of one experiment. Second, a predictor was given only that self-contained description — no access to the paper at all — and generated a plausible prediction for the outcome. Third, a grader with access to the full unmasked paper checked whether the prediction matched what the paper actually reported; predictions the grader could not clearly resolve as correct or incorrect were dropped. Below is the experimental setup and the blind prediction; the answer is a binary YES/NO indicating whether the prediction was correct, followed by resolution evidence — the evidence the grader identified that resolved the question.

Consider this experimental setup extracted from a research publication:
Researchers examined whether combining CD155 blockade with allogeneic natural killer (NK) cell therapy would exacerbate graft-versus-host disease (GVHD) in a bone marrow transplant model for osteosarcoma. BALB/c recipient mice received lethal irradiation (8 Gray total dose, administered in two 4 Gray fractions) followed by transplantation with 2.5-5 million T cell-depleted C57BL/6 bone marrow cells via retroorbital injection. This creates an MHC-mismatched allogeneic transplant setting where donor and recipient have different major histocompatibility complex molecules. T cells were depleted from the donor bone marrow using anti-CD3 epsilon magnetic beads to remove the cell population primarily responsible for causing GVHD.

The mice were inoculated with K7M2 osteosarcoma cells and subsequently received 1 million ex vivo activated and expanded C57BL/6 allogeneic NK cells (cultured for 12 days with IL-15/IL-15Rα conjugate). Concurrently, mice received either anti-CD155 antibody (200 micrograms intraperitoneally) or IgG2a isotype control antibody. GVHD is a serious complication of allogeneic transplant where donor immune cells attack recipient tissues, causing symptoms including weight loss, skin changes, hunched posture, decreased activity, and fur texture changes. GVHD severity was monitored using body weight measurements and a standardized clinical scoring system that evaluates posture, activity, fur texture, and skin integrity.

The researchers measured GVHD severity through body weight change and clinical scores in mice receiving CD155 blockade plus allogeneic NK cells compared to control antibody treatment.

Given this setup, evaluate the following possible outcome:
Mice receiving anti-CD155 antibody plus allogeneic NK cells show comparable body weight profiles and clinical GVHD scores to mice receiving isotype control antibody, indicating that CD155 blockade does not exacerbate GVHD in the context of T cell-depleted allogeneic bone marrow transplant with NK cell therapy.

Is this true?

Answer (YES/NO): YES